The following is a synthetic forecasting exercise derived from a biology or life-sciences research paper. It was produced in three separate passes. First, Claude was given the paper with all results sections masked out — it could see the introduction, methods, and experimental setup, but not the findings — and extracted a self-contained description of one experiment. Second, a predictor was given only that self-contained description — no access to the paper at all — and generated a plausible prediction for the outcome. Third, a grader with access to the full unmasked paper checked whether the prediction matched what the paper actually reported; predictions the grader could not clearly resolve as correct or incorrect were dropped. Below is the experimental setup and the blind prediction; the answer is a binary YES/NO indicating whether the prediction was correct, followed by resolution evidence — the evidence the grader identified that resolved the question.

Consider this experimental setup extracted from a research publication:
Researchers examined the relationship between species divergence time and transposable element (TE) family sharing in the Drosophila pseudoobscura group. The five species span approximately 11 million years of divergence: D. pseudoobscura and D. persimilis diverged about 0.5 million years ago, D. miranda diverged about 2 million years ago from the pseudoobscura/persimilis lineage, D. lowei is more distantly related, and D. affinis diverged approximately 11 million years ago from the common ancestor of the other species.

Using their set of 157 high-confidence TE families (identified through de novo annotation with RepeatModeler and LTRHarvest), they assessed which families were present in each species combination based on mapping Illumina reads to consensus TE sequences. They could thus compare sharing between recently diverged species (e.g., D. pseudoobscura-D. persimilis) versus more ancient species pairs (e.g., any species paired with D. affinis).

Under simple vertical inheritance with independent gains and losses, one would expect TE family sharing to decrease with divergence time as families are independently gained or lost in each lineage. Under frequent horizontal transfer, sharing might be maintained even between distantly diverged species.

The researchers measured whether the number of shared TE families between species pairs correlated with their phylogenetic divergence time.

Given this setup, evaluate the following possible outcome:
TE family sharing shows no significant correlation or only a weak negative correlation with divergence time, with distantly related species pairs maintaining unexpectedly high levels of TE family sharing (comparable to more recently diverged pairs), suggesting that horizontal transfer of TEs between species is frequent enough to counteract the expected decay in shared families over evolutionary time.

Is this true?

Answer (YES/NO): NO